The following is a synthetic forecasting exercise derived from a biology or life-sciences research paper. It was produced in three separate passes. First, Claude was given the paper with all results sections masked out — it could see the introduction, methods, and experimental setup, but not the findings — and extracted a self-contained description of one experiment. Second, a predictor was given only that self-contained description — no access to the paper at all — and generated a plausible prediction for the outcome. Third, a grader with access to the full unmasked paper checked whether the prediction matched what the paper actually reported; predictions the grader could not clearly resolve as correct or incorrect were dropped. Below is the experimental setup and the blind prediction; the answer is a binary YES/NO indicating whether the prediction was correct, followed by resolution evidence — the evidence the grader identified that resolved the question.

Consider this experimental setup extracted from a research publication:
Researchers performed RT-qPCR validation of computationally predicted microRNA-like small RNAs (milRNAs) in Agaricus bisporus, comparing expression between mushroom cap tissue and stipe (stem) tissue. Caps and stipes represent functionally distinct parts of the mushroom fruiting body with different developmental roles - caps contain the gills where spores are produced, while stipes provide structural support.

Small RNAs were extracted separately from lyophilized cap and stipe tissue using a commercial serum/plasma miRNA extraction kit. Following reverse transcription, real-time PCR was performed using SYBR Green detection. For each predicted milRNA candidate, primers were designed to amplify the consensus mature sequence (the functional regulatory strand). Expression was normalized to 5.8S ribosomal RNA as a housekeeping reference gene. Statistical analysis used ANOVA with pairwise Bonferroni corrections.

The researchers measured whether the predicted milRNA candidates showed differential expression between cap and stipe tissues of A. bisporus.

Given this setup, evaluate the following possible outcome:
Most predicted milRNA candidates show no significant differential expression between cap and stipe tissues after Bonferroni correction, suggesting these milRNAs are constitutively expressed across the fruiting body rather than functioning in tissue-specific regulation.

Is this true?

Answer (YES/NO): YES